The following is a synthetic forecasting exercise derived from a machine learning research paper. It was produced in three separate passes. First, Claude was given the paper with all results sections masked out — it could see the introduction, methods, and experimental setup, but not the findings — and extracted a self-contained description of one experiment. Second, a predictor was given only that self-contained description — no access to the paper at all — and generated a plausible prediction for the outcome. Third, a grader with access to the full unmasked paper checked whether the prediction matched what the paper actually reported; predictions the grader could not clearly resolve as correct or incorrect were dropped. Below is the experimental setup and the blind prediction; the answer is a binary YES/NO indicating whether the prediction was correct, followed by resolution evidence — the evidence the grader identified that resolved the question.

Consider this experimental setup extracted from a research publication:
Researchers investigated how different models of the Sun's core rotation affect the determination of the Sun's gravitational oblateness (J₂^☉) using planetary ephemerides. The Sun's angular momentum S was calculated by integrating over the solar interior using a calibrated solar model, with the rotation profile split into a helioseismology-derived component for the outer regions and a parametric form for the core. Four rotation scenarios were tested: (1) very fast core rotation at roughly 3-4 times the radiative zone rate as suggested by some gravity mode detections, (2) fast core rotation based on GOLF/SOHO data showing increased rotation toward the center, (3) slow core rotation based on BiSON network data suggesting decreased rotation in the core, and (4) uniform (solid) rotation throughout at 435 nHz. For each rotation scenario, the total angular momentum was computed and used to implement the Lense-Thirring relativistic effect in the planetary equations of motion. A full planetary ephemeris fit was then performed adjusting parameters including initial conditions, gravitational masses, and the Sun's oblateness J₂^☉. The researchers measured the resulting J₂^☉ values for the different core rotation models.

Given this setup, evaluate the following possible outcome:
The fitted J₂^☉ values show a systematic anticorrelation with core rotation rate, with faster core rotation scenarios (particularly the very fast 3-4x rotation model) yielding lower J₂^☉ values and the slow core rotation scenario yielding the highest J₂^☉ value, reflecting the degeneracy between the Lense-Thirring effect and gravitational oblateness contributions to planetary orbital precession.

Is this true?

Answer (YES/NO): NO